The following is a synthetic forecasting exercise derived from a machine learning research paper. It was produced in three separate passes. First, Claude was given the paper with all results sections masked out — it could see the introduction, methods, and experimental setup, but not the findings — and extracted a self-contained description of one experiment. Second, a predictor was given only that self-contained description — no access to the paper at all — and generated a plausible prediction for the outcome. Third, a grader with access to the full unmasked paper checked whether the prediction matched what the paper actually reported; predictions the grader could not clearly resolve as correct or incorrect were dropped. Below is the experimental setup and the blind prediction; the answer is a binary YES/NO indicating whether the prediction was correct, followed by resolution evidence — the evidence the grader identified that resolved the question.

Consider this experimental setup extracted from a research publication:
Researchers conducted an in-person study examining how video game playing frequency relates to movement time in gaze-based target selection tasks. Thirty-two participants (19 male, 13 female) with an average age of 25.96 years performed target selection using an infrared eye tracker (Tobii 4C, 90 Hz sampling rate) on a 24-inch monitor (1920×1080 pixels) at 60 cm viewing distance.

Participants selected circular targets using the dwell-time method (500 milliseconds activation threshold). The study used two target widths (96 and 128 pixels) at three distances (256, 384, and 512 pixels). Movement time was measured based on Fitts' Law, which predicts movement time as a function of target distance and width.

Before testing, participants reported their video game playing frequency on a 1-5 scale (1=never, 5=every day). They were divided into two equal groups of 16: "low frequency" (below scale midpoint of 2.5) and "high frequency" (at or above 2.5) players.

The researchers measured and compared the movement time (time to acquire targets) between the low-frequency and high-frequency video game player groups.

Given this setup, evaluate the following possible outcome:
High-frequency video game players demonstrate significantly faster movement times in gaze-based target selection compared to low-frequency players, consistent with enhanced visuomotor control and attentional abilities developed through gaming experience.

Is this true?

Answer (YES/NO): YES